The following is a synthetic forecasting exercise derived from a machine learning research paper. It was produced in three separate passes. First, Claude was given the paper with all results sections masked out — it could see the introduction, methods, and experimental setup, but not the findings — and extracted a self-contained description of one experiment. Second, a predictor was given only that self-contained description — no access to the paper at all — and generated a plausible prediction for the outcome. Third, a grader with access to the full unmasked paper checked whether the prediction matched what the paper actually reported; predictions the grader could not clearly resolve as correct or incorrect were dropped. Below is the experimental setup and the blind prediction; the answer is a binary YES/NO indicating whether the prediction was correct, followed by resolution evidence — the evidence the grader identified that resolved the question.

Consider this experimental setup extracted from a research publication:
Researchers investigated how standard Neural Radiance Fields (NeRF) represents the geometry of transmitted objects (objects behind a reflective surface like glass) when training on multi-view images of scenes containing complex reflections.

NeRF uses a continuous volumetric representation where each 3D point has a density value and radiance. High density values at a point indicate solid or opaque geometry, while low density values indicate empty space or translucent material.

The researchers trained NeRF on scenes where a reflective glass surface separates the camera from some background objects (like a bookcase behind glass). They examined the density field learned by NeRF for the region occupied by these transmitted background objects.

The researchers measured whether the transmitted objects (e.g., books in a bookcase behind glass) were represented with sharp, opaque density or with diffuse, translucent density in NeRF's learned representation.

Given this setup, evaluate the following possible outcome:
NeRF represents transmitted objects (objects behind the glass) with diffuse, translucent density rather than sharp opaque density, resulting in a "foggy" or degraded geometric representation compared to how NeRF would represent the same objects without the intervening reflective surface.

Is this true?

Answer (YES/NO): YES